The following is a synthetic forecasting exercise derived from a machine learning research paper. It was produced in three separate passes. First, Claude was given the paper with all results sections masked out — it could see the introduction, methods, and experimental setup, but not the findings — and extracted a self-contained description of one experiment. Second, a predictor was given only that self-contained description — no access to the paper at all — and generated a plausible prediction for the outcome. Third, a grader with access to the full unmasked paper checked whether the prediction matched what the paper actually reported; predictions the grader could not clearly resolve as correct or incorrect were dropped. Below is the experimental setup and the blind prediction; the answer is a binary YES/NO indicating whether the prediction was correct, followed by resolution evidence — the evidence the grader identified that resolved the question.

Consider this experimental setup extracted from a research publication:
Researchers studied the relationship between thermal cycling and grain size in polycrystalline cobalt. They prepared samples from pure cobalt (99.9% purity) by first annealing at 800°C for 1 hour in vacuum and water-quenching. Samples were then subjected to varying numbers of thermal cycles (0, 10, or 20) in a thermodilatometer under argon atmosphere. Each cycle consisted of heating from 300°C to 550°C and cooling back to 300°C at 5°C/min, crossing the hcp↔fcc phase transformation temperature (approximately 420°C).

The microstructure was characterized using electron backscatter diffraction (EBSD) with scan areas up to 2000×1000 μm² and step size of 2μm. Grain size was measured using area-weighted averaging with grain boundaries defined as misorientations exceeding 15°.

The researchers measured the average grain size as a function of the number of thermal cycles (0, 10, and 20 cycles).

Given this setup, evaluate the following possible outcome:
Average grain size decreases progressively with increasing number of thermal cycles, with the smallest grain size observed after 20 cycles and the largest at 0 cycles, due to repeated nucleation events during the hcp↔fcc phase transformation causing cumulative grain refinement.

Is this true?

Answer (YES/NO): NO